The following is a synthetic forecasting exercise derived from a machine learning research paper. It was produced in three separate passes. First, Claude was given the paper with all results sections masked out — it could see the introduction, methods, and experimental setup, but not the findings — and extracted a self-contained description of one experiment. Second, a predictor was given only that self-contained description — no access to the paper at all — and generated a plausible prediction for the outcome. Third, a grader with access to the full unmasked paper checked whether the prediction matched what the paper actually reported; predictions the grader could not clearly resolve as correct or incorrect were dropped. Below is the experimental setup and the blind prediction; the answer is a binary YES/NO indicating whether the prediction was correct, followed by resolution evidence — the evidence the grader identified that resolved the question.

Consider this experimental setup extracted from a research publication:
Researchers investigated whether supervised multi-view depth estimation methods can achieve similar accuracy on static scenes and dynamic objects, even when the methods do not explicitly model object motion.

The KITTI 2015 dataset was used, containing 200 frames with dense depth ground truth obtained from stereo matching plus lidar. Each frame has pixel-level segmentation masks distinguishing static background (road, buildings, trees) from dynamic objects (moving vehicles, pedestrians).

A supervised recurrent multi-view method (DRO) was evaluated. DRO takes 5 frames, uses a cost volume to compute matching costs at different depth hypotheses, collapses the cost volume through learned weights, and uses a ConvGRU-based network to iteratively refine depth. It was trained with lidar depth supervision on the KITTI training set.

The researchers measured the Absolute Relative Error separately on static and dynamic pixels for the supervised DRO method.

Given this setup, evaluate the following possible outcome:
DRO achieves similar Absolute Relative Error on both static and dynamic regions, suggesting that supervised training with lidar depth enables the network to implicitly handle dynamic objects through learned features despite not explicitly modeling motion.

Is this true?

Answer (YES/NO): NO